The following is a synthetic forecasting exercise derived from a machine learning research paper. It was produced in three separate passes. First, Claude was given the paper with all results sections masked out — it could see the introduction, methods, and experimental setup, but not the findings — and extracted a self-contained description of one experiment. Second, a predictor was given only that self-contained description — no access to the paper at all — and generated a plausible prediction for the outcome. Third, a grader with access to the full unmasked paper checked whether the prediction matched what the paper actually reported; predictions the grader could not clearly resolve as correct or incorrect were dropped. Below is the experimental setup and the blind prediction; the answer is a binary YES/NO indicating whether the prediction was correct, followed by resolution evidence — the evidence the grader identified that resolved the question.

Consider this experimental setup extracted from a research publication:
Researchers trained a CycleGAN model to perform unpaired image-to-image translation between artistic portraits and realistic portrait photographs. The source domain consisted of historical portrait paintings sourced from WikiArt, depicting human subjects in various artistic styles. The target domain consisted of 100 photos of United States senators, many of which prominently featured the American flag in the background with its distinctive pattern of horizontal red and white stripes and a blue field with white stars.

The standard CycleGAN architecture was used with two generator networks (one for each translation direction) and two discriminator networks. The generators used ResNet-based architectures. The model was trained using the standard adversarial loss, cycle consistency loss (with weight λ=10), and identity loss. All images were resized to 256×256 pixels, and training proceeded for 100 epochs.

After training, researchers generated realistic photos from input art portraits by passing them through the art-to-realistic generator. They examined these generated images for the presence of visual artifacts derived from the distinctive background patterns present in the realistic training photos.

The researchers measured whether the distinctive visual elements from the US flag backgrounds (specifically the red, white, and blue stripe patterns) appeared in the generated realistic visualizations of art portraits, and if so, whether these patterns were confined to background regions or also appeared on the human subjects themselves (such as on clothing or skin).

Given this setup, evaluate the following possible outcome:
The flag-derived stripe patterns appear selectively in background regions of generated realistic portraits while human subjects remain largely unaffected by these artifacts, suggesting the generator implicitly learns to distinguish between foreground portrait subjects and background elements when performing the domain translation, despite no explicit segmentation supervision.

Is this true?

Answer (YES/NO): NO